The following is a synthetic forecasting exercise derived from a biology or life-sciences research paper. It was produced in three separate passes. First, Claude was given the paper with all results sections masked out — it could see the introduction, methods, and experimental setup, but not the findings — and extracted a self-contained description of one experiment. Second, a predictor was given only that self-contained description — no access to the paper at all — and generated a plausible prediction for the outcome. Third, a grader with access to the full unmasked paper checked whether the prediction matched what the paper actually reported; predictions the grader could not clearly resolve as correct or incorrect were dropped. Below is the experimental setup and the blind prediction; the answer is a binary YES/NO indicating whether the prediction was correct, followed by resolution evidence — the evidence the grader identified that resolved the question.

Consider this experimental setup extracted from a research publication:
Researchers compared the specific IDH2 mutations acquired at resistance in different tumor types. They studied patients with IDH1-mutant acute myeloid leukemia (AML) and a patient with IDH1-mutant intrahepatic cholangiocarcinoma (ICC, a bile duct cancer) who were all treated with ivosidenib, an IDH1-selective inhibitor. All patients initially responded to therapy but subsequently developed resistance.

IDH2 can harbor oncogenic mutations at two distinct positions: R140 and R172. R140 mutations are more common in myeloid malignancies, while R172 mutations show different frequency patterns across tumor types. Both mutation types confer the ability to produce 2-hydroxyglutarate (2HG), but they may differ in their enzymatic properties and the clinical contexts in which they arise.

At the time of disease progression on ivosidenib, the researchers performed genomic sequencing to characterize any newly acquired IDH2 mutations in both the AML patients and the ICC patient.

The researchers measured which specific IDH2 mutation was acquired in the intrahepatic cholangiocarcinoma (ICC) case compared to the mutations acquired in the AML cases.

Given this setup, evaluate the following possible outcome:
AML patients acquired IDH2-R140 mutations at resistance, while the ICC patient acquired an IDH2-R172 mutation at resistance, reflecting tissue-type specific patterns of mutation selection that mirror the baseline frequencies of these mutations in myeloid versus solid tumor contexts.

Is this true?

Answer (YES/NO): YES